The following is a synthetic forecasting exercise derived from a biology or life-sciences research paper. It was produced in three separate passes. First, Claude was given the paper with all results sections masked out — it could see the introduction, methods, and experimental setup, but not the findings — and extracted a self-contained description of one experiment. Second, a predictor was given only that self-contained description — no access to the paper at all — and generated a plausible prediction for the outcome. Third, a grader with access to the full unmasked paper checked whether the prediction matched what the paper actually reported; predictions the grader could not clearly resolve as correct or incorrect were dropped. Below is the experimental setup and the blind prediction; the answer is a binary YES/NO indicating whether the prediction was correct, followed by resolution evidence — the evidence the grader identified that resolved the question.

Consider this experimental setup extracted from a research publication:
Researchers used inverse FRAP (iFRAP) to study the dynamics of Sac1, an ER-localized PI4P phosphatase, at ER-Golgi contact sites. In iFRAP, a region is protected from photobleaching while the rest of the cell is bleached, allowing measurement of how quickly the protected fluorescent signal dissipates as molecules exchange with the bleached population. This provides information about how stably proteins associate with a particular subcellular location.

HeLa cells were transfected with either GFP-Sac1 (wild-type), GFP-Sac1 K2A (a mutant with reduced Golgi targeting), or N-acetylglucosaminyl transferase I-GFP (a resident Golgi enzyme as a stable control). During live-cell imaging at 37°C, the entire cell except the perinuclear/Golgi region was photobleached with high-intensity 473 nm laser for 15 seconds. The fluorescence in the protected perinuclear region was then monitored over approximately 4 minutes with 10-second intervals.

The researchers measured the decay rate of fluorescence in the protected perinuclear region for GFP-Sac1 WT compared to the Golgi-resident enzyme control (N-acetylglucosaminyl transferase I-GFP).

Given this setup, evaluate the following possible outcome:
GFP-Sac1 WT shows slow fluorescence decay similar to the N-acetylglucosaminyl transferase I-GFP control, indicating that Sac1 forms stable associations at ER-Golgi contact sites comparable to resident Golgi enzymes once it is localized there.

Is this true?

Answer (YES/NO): NO